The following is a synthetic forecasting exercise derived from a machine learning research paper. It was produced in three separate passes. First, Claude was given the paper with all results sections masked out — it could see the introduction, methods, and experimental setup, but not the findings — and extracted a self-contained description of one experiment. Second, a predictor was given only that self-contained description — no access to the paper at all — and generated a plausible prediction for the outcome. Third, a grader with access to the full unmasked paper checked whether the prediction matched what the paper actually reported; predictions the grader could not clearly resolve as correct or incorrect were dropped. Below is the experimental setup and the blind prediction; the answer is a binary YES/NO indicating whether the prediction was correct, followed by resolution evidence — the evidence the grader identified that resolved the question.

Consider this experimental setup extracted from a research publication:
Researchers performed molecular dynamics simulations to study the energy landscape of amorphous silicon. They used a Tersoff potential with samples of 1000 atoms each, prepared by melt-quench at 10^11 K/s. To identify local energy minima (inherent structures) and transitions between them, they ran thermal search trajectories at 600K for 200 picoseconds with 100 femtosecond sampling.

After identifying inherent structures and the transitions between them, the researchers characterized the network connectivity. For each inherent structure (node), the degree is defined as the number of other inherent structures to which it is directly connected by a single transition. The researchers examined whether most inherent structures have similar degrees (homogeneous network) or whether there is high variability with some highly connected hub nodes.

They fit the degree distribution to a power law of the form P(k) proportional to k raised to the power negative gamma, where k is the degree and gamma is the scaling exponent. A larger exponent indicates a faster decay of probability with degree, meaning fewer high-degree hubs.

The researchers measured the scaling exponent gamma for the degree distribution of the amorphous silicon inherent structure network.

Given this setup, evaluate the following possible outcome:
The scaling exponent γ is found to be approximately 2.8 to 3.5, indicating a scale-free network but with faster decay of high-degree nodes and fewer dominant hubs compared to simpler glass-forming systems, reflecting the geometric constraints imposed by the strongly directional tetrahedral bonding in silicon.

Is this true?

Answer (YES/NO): YES